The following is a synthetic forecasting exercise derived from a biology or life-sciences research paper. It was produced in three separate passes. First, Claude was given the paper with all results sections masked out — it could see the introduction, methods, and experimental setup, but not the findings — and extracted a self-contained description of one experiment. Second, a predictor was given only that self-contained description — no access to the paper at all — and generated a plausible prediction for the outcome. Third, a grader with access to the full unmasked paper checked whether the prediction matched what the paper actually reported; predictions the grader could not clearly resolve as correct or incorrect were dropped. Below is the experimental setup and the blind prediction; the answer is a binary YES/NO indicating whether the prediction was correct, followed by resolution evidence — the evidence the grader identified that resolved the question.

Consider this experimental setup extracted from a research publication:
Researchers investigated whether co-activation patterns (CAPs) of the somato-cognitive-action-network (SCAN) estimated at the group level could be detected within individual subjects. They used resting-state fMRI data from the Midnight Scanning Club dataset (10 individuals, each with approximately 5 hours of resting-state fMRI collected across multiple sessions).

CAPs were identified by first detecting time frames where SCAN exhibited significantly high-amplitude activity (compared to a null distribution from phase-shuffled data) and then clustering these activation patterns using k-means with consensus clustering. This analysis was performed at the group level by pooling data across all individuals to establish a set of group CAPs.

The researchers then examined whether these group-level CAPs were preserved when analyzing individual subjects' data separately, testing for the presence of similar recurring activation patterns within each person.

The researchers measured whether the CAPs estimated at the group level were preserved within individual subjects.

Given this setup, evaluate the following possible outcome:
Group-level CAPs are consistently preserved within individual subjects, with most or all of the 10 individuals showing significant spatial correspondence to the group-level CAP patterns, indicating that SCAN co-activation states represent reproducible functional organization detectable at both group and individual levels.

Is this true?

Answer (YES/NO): NO